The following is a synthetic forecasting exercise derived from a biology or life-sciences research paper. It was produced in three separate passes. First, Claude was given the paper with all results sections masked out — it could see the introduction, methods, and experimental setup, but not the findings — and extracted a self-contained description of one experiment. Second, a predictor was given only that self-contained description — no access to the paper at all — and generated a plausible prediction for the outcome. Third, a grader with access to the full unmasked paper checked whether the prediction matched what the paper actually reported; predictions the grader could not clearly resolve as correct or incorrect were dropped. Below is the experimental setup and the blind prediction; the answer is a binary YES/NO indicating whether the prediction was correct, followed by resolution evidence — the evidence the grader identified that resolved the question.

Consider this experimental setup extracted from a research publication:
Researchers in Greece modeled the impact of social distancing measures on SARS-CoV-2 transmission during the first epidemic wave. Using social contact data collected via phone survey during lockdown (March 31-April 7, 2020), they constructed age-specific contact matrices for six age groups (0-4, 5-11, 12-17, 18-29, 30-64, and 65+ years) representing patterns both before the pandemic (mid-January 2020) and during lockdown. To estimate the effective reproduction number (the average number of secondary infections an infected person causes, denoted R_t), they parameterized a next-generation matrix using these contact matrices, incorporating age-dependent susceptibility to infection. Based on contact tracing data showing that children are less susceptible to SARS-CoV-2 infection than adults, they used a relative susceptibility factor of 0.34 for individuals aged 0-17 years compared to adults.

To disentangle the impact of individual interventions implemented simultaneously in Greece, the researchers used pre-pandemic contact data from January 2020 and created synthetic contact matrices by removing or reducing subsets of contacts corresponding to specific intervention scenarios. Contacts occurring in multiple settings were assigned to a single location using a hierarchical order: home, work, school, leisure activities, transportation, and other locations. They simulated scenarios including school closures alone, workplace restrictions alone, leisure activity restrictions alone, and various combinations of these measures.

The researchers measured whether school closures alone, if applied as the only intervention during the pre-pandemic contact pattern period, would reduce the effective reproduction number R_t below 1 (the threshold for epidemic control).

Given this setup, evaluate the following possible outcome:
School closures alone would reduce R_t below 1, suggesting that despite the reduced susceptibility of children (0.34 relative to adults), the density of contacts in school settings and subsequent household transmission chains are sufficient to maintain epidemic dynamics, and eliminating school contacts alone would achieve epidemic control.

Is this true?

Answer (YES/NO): NO